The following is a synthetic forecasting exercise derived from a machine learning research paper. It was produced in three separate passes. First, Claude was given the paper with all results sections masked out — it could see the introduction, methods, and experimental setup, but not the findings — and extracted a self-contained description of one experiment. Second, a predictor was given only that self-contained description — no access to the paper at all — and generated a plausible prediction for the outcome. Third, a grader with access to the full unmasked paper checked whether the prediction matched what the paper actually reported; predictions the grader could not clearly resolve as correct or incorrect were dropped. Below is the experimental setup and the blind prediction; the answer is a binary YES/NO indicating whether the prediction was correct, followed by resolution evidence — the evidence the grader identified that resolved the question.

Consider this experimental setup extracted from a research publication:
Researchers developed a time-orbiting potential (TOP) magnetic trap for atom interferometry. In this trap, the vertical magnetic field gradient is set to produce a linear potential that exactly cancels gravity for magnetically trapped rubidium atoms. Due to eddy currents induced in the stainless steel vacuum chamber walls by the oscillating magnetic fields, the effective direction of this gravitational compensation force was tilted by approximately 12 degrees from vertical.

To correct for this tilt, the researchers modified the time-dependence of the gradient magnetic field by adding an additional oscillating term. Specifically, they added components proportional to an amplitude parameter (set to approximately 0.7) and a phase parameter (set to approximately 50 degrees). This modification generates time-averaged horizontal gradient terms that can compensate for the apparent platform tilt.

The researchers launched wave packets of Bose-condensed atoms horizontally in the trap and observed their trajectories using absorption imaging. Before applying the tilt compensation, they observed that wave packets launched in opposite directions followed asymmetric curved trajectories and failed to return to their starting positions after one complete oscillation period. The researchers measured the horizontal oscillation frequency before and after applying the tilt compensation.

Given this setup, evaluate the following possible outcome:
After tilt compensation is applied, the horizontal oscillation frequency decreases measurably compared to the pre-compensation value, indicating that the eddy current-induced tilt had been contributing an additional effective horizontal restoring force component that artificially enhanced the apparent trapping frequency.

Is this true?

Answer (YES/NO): NO